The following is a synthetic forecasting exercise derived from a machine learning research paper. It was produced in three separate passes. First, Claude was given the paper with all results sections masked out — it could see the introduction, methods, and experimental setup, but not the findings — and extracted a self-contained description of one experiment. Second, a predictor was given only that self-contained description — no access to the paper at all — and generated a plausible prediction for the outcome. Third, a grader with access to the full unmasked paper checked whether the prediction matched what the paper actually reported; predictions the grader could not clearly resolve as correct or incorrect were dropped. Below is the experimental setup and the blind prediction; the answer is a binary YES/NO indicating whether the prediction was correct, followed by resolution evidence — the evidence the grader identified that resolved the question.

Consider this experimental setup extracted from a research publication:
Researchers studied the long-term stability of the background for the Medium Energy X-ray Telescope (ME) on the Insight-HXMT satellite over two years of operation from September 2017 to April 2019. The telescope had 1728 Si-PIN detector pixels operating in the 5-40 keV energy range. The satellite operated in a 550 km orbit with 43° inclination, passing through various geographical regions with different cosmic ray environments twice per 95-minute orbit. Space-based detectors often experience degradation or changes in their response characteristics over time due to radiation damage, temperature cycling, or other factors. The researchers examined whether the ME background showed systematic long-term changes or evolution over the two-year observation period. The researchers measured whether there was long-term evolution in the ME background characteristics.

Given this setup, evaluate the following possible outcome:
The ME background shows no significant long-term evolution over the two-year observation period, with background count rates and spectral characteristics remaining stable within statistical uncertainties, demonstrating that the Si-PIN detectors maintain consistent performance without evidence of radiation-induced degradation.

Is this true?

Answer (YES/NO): YES